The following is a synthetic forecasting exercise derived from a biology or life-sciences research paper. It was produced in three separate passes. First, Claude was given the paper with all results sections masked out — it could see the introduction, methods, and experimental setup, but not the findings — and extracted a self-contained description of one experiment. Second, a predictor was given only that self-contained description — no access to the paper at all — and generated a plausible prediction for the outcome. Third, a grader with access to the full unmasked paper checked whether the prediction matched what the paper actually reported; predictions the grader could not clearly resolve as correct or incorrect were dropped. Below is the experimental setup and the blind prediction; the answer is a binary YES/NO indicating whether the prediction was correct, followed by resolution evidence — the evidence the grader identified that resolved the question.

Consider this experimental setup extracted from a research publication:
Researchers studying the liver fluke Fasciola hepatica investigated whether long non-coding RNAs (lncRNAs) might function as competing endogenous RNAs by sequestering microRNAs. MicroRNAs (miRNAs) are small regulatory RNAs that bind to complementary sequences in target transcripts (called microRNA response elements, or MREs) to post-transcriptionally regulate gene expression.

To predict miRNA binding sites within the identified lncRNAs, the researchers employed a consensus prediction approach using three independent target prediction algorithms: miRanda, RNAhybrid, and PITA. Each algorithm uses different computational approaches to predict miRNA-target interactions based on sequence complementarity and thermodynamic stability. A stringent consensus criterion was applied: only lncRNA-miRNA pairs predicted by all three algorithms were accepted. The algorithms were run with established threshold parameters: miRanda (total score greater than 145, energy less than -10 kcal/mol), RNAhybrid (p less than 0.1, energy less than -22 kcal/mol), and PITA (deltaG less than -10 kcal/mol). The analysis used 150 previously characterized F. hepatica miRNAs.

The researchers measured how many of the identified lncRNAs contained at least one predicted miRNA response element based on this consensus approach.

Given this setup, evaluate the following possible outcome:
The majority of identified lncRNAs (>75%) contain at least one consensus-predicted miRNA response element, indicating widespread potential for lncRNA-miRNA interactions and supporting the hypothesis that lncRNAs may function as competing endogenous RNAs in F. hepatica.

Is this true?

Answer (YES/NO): NO